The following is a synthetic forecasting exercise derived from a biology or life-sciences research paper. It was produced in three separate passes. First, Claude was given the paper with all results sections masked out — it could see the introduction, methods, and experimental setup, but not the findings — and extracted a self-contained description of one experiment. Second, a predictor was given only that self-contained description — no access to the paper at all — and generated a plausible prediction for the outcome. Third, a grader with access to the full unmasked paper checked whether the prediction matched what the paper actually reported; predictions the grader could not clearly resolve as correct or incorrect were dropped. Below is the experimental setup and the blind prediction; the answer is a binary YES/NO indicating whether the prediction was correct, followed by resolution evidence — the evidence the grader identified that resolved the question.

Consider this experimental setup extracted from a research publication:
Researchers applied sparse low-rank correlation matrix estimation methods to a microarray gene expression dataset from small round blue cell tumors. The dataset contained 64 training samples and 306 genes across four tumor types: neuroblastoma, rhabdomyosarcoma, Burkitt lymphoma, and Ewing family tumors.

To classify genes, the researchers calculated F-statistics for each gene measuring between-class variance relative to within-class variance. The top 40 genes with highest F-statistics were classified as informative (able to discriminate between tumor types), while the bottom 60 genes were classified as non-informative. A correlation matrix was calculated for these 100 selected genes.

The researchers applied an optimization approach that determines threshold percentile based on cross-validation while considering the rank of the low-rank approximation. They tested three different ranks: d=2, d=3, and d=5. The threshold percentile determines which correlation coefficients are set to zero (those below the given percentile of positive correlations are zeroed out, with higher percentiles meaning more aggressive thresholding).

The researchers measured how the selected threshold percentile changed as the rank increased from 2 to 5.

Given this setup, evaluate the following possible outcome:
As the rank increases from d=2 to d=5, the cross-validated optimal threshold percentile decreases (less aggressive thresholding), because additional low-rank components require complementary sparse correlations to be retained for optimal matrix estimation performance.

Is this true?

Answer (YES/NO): YES